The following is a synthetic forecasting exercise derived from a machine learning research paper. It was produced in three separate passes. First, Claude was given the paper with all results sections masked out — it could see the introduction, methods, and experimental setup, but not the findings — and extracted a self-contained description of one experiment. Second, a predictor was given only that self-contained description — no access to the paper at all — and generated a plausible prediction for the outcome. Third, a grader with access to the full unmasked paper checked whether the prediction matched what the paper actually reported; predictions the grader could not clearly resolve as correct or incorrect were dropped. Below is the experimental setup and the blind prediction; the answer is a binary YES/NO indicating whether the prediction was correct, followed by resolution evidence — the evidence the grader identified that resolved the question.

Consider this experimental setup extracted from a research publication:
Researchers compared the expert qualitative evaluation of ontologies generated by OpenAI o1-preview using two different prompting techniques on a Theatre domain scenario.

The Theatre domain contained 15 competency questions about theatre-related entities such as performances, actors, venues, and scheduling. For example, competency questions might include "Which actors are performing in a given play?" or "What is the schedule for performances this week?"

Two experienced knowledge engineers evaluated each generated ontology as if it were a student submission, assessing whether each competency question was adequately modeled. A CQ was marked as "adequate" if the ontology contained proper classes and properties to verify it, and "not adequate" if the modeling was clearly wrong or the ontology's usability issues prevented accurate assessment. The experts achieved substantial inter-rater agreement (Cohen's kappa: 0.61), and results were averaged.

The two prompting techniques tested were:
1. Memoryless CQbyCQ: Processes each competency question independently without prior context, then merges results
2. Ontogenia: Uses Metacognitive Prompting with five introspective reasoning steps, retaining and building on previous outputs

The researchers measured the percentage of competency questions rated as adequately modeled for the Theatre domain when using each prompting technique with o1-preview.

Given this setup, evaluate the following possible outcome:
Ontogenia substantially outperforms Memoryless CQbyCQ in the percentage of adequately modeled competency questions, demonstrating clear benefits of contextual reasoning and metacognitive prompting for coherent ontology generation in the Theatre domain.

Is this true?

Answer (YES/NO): YES